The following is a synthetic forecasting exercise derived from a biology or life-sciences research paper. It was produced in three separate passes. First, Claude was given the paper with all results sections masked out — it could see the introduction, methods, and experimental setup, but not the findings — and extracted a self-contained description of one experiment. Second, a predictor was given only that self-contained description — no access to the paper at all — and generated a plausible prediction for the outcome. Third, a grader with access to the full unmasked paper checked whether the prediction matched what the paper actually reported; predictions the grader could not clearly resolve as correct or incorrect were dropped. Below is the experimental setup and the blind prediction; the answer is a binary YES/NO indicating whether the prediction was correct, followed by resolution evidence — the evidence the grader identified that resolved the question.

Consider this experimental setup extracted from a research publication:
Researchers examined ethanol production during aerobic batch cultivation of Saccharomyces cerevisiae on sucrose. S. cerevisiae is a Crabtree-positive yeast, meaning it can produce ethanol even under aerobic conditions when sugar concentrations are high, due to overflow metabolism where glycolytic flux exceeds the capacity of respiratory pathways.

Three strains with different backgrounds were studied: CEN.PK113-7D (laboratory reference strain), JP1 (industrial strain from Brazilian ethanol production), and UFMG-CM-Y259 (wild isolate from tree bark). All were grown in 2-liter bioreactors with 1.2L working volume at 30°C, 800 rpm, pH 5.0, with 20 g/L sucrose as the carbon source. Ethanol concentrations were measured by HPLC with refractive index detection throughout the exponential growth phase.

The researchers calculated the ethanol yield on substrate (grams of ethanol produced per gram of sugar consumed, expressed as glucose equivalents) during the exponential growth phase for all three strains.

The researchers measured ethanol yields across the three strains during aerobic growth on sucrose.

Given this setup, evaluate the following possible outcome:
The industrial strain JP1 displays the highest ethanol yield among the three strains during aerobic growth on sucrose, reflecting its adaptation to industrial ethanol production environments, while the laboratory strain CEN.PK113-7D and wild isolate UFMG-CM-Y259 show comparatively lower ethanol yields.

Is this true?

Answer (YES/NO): NO